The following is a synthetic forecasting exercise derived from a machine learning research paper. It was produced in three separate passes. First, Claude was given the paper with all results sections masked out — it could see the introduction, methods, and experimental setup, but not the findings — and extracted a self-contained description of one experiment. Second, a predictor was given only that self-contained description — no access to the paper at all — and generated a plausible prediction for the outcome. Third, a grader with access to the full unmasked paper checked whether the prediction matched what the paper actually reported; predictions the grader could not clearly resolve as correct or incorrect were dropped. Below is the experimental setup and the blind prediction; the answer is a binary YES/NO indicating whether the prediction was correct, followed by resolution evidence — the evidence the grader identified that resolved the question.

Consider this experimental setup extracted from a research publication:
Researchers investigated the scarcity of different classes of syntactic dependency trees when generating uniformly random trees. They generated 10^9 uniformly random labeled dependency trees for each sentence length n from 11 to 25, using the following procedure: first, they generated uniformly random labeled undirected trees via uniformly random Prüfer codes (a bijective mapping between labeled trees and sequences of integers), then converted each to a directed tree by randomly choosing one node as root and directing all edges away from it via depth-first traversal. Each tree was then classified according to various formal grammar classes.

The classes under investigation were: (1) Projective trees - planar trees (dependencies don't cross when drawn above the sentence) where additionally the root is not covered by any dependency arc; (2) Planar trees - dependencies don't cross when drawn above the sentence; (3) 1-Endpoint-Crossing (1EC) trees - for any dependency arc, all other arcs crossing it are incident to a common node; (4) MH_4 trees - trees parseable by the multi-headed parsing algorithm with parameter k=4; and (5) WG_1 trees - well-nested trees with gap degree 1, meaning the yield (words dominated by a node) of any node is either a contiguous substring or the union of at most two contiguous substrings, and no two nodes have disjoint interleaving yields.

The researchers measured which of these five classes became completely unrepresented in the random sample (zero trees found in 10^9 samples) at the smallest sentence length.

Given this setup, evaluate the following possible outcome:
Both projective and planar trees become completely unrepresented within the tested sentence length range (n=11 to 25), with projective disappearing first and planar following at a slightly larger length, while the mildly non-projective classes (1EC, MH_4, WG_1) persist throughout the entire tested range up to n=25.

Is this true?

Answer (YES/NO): NO